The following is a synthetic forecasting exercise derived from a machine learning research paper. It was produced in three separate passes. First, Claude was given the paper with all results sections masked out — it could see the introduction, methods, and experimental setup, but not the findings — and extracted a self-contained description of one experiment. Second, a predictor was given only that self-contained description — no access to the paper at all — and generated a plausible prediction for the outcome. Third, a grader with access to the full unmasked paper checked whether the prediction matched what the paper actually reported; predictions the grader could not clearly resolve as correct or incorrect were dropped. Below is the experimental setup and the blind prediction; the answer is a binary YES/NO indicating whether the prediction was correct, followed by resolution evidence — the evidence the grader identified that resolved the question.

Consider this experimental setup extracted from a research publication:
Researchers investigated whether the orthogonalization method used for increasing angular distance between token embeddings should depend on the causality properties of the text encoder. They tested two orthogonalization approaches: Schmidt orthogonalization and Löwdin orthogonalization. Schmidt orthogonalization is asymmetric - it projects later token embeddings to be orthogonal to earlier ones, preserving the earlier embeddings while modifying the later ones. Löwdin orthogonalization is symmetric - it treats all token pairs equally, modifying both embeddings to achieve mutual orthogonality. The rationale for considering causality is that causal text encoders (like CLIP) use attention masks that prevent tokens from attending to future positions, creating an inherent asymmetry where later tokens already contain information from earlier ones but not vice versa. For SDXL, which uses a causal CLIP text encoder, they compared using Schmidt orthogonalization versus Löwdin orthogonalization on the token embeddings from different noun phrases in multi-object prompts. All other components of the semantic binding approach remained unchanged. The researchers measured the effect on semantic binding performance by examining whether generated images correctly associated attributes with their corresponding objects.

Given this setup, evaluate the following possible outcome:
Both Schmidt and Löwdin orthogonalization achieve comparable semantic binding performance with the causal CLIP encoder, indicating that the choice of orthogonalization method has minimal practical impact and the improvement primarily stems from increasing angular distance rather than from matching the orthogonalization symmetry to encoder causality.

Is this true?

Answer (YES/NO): NO